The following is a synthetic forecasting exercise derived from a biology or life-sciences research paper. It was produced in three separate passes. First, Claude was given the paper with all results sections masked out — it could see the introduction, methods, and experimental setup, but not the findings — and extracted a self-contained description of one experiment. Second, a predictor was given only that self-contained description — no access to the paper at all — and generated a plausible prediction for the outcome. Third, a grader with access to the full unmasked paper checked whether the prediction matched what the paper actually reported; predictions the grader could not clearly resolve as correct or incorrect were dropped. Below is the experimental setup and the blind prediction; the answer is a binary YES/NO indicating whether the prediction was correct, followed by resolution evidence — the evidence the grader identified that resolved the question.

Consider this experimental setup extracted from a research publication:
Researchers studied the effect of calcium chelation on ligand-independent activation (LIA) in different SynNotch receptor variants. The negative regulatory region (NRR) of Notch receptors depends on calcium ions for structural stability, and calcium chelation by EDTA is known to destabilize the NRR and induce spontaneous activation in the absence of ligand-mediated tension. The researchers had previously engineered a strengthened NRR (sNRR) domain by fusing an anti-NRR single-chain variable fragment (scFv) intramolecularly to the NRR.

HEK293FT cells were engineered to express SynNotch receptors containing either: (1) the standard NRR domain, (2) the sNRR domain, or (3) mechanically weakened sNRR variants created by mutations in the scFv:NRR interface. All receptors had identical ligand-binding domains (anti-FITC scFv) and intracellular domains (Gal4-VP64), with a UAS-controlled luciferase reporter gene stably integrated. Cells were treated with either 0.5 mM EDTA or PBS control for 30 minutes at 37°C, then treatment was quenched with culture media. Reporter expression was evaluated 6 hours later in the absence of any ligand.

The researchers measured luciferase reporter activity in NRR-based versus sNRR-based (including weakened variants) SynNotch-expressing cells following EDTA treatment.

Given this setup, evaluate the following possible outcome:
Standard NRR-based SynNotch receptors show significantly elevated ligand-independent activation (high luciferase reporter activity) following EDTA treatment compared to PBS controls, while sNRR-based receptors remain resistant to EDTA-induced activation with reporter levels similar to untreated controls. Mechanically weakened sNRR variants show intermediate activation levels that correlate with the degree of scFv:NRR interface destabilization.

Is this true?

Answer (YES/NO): NO